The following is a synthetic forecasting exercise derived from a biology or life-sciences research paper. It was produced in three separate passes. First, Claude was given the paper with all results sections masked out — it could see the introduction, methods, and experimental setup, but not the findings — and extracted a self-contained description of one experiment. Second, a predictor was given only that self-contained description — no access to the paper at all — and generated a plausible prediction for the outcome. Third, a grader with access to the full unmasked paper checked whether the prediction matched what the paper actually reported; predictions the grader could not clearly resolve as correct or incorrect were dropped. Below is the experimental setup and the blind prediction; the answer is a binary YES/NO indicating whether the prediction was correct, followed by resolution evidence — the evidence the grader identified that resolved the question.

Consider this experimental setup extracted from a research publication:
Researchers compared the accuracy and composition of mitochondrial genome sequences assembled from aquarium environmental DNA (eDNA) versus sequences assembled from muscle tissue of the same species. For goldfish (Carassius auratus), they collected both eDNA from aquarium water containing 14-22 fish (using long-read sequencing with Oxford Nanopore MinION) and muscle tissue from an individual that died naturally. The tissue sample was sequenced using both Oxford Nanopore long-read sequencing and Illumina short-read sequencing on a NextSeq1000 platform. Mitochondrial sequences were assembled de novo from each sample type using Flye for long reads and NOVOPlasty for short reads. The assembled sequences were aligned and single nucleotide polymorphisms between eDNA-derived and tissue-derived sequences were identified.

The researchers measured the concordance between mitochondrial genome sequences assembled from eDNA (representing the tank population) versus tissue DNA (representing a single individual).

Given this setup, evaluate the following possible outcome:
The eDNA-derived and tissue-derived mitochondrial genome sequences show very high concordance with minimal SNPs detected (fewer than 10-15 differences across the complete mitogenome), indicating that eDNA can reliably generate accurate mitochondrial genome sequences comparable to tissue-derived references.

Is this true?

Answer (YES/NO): YES